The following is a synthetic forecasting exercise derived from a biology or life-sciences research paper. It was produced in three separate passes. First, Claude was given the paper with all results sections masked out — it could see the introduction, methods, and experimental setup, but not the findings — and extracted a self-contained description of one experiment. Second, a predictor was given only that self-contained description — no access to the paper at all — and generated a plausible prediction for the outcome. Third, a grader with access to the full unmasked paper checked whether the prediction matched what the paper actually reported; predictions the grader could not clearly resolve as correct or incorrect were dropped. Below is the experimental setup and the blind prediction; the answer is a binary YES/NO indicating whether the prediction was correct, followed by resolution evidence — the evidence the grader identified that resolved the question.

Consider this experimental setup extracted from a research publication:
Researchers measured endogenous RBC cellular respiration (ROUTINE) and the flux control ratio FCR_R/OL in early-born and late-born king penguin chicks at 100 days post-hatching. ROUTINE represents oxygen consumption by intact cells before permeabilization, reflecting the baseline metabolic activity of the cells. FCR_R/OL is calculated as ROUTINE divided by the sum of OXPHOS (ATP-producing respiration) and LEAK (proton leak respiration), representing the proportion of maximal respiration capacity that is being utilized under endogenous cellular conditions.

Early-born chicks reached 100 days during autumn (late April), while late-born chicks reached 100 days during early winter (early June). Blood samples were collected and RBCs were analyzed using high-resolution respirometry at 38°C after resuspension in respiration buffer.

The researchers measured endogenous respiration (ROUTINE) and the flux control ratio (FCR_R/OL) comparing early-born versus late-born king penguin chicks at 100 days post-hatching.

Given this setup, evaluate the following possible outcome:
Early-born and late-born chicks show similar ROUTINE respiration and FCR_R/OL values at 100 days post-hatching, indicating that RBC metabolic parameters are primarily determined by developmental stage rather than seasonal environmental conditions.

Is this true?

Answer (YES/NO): NO